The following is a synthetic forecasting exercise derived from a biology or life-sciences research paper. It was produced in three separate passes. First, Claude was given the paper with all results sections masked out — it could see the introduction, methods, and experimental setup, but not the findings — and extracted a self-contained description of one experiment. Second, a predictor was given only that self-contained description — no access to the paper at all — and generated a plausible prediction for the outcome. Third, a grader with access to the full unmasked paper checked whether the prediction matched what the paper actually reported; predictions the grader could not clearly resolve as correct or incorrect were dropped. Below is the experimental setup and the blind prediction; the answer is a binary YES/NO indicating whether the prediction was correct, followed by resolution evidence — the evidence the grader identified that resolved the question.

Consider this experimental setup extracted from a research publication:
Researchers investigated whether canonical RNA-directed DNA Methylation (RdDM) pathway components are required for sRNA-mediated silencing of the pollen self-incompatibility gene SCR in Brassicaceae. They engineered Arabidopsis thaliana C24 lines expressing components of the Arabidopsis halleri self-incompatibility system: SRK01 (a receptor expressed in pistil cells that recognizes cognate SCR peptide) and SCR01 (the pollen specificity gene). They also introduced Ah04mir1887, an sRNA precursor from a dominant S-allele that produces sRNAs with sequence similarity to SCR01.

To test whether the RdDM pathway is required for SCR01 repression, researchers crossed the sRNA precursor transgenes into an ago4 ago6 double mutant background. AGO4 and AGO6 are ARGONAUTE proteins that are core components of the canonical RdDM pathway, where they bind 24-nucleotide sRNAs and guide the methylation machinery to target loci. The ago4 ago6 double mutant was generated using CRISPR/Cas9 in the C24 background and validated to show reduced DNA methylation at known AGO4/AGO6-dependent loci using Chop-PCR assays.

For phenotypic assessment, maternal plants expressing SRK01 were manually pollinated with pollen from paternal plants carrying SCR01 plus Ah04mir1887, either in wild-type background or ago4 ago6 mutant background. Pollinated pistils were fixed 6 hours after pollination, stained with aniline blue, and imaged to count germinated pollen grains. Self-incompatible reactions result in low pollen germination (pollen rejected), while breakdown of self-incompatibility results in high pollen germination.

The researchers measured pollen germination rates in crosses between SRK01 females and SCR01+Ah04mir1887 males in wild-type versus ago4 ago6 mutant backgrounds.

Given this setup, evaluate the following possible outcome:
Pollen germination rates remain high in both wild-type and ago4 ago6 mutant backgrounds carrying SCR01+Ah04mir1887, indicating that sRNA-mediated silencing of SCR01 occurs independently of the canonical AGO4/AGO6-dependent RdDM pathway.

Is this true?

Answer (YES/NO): YES